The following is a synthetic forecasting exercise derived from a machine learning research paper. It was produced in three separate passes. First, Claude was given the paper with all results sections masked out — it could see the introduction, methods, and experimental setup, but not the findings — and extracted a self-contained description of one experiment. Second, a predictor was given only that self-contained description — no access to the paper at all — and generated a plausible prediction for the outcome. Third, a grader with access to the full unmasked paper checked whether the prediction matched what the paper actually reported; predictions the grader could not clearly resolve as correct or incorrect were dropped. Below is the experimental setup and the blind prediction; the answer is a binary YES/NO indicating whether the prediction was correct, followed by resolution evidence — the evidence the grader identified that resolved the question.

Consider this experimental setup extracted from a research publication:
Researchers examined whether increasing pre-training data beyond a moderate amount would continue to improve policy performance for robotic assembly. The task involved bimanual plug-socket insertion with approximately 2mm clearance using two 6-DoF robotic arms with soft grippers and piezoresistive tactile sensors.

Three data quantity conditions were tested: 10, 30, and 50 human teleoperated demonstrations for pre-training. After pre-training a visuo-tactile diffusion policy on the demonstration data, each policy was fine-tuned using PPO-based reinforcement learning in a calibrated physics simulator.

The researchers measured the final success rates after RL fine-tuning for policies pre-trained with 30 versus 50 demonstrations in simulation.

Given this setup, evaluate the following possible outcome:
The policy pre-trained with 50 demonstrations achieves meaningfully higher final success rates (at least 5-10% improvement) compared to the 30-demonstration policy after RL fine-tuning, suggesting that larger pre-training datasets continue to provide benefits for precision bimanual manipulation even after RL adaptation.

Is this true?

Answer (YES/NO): NO